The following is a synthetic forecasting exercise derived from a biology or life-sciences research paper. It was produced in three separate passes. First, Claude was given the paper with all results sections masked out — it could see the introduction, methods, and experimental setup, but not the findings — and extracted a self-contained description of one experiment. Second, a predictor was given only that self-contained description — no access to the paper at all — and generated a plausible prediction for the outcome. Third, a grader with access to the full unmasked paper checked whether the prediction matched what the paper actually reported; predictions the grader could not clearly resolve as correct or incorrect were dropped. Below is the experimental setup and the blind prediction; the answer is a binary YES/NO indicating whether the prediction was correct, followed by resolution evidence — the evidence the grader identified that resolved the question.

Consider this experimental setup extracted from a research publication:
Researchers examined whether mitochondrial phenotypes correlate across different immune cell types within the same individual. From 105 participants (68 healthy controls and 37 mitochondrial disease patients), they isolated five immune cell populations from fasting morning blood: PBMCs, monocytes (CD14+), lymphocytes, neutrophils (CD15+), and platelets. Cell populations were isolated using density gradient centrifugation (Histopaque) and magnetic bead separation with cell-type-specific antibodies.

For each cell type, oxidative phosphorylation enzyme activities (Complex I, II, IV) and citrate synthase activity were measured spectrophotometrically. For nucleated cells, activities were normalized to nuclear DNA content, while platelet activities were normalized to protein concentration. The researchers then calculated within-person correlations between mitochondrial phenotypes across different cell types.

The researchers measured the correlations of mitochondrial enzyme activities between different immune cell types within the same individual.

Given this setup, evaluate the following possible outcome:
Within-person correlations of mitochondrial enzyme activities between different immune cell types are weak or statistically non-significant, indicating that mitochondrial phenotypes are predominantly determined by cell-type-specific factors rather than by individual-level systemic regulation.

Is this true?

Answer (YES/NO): YES